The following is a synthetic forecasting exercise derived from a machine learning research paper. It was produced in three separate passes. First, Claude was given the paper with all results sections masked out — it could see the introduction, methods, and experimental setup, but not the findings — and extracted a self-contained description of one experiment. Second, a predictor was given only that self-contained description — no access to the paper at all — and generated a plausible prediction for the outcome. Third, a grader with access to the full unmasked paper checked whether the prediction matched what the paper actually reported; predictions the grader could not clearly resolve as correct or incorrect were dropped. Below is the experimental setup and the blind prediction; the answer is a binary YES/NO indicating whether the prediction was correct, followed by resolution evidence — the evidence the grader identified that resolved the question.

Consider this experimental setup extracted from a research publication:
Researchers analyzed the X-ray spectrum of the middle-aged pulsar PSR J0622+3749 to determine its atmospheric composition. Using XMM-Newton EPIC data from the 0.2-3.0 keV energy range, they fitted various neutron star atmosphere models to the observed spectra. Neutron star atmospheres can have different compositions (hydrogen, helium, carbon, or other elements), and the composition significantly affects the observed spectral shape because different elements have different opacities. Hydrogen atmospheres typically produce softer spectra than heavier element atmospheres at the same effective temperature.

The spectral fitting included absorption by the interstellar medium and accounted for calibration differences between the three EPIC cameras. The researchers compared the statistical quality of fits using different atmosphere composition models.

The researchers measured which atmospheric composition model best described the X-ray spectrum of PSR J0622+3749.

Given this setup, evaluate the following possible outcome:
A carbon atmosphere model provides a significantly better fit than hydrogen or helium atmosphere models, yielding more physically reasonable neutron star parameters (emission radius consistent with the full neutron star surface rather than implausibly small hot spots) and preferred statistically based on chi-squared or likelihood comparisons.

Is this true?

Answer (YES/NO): NO